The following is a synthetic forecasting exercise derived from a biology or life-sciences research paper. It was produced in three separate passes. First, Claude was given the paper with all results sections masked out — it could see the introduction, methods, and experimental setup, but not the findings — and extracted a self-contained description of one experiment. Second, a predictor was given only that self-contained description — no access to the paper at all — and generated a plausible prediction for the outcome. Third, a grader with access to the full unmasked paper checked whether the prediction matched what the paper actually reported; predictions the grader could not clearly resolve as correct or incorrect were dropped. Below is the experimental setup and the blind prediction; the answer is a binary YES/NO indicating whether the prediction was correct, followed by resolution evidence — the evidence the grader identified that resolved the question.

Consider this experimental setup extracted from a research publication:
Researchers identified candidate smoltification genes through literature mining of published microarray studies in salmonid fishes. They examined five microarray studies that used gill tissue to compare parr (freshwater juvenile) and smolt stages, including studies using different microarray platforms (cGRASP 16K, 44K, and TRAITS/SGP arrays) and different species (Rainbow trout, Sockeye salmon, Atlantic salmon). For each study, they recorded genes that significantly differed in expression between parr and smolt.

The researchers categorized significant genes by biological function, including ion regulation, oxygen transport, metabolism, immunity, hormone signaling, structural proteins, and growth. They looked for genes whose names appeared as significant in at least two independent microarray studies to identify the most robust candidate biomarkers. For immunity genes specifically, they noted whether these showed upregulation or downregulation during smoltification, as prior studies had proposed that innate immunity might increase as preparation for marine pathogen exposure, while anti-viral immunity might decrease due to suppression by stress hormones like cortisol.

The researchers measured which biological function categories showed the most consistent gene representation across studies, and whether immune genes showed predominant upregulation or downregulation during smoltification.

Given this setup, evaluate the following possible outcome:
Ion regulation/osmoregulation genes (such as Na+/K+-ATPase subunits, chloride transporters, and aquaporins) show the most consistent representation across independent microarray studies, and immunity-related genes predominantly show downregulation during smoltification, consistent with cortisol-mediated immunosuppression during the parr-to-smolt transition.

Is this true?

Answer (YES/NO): NO